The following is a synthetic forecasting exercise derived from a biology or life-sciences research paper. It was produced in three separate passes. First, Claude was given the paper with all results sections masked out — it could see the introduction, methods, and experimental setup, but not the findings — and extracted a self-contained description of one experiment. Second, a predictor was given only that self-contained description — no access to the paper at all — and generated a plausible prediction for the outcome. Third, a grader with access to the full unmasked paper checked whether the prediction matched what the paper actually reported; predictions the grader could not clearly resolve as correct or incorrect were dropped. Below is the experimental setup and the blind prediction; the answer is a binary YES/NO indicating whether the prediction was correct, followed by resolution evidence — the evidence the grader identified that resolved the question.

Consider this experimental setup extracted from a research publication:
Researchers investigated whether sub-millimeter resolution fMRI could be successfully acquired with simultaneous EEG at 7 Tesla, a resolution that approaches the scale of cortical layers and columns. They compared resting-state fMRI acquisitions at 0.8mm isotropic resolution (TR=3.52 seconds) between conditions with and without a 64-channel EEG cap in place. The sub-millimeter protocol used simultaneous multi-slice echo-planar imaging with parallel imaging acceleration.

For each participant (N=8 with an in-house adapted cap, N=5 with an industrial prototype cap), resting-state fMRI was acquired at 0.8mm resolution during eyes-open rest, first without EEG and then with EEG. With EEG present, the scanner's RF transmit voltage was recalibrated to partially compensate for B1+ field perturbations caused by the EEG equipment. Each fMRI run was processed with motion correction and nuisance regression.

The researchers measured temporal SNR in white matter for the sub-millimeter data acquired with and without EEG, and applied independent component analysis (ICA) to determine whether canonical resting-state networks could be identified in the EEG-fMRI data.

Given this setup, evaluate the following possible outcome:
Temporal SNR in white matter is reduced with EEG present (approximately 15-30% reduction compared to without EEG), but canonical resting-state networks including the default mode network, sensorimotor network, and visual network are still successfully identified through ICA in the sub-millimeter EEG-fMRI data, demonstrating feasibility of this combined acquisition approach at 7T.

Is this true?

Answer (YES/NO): YES